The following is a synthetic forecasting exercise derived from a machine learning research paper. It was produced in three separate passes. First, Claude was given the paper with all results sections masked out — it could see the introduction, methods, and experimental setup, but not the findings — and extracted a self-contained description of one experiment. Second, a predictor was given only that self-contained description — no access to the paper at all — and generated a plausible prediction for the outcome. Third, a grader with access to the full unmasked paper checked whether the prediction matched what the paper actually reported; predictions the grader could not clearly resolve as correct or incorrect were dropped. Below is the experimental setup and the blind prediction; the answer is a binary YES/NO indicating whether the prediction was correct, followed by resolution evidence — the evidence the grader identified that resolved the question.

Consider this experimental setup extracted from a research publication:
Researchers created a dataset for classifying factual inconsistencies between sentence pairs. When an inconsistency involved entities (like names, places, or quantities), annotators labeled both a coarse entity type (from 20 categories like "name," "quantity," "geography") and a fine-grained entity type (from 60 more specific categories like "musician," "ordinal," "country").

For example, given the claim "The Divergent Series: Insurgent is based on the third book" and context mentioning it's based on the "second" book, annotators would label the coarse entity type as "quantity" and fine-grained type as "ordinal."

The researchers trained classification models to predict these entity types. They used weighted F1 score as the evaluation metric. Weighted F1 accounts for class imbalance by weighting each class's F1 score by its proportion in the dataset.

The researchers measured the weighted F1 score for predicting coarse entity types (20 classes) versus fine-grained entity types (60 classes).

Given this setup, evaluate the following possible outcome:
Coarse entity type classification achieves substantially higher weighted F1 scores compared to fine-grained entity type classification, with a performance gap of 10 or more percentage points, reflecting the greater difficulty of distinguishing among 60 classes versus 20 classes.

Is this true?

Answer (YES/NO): YES